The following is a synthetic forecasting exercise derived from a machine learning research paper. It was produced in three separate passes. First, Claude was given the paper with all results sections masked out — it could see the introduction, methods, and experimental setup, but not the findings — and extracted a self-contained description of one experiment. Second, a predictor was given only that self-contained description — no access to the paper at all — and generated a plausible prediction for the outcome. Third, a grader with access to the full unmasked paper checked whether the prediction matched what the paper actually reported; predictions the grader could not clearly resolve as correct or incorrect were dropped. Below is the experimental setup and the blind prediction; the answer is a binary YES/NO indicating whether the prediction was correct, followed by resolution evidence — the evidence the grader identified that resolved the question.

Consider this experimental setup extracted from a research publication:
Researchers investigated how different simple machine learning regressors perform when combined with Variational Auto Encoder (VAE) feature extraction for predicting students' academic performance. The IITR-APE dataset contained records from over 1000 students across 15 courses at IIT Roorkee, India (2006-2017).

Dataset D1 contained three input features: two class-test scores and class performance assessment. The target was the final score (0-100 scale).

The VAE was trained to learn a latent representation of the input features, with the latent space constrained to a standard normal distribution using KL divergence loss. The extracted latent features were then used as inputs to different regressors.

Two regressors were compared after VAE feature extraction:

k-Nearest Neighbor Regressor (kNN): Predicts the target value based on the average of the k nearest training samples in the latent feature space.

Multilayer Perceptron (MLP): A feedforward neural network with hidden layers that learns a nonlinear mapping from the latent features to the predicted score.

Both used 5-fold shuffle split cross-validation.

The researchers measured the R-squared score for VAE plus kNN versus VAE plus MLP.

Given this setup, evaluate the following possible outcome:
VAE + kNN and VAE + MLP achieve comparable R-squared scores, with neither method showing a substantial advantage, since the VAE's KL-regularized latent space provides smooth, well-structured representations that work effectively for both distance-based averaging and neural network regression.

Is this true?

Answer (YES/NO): YES